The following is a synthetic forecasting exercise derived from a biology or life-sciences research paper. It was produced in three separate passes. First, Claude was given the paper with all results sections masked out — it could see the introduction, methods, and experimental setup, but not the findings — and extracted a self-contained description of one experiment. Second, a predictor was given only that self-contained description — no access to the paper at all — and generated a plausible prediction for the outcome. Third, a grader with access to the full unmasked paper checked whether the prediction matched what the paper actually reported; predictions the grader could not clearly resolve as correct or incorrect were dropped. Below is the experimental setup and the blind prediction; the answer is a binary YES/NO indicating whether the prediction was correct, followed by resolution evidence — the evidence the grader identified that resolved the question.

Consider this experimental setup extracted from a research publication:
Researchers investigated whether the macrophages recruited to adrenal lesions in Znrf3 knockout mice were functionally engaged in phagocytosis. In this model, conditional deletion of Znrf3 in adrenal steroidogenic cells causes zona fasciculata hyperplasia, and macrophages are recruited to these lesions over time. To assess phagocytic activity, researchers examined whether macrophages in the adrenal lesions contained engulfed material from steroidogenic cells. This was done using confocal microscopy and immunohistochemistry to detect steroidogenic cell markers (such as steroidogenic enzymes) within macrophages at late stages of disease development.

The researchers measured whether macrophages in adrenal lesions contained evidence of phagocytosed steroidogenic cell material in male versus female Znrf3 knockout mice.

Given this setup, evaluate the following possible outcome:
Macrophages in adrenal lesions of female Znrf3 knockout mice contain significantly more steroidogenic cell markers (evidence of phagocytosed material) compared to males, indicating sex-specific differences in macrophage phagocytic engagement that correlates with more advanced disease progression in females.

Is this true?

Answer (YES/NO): NO